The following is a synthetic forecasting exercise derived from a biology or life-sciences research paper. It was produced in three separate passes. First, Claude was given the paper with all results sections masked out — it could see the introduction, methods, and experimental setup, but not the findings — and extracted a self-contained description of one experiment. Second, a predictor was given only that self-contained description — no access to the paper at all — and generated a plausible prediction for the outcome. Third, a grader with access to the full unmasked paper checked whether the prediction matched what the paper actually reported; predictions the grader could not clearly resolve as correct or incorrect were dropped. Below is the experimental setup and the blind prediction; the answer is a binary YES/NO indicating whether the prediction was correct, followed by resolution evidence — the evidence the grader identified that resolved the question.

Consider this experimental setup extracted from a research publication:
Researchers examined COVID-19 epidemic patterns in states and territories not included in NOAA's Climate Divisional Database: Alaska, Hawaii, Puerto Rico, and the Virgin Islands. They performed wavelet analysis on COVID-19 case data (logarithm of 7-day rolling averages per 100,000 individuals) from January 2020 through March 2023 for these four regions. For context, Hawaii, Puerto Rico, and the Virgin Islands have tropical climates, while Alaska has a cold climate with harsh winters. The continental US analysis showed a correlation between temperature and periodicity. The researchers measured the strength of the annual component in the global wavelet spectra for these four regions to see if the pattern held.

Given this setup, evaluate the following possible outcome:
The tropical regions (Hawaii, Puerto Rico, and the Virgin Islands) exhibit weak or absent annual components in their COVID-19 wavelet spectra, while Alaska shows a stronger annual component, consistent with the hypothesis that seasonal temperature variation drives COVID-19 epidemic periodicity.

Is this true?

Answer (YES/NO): YES